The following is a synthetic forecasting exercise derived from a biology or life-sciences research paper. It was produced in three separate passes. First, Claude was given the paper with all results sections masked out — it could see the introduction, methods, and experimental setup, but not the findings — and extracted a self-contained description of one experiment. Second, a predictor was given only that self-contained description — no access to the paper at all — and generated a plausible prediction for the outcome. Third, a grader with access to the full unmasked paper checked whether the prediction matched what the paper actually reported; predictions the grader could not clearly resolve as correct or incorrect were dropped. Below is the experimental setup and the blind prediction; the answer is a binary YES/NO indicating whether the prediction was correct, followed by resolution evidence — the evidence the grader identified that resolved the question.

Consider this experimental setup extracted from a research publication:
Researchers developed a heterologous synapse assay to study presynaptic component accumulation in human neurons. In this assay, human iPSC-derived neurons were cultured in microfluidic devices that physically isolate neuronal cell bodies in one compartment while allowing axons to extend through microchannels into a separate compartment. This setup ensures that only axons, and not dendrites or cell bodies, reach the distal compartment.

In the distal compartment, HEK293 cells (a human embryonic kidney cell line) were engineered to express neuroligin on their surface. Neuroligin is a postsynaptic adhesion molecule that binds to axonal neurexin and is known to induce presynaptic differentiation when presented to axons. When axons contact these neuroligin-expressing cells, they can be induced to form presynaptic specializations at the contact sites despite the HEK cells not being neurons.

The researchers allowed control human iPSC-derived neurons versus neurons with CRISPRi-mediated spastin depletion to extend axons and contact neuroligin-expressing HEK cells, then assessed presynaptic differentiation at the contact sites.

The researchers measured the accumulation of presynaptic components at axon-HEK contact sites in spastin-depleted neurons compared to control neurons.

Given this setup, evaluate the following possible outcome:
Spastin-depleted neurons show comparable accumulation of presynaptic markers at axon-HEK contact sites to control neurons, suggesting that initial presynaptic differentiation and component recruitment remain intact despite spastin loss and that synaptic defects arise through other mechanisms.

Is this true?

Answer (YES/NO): NO